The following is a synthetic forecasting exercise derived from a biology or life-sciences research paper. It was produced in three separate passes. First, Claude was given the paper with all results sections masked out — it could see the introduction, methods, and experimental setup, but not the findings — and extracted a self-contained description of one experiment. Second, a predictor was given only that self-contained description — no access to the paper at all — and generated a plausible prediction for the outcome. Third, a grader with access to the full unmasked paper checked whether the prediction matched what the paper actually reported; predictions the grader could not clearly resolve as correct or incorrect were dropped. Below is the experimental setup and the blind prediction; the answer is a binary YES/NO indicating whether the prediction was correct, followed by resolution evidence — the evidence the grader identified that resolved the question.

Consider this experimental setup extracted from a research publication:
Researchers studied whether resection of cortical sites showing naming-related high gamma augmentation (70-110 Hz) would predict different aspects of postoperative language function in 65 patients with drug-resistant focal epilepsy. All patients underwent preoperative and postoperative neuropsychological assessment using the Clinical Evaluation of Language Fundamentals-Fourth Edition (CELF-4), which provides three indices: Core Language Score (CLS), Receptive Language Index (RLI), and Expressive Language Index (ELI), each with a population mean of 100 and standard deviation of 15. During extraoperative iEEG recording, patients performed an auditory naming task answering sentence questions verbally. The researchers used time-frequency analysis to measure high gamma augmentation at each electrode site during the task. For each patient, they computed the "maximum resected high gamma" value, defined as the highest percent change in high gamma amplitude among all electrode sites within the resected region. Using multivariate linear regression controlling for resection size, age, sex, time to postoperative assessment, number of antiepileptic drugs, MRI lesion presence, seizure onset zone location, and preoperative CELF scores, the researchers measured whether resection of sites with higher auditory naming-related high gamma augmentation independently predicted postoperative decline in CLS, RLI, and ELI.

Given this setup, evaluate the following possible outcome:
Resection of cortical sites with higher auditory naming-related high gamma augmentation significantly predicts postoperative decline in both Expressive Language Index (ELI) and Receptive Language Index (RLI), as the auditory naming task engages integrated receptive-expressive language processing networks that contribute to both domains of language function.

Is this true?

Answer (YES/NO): NO